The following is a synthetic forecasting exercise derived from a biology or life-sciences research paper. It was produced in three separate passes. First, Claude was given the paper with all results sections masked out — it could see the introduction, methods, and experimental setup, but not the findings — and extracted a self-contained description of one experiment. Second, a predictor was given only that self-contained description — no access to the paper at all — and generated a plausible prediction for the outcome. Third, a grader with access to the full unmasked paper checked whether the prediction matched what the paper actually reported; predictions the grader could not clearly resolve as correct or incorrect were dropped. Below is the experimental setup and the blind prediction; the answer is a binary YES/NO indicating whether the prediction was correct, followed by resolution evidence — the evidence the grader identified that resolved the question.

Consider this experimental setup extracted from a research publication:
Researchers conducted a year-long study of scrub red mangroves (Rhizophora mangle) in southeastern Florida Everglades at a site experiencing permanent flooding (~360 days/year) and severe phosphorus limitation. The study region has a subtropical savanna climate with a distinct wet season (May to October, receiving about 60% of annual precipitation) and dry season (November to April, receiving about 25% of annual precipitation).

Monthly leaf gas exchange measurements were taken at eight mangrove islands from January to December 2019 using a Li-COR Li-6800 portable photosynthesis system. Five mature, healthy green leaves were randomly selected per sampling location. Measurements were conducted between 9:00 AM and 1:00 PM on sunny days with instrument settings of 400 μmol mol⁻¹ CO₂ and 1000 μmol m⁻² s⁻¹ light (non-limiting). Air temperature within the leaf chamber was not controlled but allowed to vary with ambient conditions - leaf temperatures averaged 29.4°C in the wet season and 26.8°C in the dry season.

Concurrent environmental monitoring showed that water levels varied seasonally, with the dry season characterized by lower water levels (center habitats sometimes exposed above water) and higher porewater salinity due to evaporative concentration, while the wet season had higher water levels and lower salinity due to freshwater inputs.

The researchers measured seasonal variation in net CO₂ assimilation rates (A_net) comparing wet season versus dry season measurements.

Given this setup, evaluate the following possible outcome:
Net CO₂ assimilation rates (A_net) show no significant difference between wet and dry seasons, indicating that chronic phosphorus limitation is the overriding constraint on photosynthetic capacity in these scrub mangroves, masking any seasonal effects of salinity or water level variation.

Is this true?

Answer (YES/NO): NO